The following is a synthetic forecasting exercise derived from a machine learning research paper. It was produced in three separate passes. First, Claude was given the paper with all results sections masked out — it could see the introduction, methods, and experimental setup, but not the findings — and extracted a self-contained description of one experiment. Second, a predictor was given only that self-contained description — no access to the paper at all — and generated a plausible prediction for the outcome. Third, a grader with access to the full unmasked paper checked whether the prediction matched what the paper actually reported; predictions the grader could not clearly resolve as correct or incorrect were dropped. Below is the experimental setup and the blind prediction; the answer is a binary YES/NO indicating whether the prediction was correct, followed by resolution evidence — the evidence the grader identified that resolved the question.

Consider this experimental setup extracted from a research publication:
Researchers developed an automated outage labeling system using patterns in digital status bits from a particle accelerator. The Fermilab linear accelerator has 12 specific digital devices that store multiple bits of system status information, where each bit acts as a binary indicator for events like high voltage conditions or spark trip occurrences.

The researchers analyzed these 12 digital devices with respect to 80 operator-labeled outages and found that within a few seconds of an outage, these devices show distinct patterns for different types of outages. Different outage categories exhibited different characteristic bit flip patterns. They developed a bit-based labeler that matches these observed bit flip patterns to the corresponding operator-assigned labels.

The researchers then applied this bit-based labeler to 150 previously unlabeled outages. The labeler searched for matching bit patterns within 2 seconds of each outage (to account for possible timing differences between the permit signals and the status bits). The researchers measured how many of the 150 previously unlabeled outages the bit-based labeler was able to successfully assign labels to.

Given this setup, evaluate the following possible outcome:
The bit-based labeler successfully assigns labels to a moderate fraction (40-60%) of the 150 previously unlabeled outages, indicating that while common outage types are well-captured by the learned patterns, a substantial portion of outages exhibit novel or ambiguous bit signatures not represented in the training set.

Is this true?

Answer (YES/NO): YES